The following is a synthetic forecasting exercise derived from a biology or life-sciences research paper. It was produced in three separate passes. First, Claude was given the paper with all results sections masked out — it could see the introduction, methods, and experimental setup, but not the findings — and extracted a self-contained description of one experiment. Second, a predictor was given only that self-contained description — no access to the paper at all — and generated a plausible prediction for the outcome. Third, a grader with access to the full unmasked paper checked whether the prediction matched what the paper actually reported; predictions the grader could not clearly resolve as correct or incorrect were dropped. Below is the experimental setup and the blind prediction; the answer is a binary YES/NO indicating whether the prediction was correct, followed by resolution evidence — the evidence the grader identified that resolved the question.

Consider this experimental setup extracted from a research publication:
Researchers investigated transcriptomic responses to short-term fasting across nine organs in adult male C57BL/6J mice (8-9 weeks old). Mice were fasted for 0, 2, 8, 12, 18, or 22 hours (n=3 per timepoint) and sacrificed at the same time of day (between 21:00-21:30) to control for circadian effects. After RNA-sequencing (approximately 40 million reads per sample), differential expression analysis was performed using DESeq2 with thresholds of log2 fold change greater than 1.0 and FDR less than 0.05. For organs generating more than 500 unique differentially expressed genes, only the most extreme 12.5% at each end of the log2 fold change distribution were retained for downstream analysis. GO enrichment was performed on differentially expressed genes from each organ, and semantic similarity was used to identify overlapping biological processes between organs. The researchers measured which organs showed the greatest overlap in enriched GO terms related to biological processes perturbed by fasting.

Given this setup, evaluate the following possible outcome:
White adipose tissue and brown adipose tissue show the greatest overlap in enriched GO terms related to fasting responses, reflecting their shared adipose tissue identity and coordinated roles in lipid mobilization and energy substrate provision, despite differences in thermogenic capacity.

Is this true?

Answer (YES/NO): NO